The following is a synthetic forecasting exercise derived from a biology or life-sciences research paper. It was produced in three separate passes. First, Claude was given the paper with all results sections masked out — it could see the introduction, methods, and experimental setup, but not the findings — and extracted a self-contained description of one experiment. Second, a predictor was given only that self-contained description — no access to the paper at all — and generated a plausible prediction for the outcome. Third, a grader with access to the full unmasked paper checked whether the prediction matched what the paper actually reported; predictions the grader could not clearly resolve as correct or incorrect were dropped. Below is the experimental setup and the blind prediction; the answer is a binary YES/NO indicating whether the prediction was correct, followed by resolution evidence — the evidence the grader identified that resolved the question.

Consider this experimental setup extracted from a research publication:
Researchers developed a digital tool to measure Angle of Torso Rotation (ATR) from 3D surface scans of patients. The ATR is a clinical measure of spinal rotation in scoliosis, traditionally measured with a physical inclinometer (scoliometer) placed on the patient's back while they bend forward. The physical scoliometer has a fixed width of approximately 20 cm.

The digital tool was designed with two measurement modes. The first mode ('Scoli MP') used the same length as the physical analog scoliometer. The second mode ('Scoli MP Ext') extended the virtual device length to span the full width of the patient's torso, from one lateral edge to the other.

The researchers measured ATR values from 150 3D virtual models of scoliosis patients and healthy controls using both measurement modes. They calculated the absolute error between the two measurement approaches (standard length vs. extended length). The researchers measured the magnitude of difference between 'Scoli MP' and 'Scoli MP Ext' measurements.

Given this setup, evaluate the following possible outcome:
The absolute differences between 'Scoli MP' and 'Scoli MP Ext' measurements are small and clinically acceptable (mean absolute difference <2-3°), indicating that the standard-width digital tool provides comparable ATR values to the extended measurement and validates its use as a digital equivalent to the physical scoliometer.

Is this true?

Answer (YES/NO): YES